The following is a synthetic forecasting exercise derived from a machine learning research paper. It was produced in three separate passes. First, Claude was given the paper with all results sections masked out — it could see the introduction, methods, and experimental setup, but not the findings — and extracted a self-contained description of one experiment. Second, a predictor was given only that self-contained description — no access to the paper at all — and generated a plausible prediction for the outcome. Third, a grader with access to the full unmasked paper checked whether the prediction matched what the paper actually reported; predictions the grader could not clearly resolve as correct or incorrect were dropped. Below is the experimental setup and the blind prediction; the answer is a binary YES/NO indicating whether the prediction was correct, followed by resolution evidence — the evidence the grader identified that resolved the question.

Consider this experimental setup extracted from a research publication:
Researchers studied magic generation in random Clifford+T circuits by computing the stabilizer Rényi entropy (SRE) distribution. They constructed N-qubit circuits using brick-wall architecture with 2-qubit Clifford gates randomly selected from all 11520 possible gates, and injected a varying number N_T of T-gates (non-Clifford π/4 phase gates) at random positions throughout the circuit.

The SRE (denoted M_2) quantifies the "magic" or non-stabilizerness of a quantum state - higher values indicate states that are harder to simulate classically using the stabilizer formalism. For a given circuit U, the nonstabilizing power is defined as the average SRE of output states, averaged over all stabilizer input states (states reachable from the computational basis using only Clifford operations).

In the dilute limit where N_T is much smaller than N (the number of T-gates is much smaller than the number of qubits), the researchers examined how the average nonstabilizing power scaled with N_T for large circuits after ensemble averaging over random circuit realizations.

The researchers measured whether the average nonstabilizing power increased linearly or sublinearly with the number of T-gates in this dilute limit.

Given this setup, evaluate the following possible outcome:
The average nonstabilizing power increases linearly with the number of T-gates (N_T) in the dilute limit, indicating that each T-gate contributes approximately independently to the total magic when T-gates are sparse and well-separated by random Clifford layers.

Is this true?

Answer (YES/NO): YES